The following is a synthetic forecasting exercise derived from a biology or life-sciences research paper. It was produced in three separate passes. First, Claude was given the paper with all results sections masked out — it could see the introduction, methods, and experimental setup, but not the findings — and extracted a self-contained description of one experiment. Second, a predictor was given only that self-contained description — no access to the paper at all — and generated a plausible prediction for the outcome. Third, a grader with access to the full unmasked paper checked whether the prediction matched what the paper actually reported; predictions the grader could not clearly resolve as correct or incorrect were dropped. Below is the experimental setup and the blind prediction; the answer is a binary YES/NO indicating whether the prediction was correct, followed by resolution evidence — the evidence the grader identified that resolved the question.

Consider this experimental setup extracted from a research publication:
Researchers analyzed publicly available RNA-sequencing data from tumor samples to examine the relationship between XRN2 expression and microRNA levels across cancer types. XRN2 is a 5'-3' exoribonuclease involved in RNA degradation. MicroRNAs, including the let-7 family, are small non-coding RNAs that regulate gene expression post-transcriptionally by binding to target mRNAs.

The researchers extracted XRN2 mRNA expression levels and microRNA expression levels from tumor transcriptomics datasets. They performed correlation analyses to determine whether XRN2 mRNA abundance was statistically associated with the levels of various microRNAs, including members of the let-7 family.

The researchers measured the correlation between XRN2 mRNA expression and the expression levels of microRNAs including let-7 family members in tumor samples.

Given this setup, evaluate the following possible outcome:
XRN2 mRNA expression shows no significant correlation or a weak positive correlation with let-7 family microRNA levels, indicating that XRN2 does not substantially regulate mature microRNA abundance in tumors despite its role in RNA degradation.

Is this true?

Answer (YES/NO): NO